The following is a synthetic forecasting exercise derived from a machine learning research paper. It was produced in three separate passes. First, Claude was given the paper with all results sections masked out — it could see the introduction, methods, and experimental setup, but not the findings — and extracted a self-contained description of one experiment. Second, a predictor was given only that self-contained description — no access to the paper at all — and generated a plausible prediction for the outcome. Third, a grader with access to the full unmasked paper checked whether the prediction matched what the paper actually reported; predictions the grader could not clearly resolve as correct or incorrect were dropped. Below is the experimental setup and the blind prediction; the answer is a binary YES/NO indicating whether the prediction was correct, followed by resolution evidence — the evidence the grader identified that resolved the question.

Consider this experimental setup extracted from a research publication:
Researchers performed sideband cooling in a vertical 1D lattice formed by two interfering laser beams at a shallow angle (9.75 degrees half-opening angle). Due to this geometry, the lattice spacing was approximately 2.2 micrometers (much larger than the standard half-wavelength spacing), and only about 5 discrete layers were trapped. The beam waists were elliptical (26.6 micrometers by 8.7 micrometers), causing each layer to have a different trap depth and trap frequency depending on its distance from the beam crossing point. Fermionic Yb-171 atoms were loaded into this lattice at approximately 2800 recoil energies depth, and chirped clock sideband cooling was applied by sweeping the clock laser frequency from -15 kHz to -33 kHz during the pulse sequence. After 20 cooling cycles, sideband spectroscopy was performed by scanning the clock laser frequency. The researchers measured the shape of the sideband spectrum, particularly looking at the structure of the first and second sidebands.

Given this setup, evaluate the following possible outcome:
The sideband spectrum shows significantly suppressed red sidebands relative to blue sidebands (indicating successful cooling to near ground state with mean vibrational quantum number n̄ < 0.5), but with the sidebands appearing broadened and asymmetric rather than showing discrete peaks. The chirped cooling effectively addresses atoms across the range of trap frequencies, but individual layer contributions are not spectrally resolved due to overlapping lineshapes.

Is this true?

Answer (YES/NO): NO